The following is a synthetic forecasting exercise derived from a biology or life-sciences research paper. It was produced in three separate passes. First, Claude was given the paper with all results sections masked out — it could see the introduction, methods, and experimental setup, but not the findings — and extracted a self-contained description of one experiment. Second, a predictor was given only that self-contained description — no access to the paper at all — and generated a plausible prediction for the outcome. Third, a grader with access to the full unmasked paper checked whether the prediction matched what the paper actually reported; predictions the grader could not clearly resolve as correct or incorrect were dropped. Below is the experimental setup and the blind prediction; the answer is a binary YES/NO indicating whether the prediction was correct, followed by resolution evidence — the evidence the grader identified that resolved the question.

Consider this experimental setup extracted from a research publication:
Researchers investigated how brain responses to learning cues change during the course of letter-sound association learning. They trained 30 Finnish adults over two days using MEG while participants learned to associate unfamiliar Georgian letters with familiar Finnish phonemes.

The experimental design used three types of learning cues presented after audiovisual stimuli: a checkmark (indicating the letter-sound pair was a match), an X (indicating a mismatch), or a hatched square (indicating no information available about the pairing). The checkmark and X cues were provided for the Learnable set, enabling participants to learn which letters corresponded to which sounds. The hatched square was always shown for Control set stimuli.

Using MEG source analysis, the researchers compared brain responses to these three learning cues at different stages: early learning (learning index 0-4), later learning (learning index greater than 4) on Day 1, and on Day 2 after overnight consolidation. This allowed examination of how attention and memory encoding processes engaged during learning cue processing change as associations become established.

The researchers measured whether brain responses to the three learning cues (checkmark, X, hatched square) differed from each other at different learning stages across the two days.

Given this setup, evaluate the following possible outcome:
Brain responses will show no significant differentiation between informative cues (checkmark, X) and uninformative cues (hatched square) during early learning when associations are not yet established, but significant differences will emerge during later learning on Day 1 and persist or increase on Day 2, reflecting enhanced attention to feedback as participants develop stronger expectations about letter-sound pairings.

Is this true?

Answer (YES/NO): NO